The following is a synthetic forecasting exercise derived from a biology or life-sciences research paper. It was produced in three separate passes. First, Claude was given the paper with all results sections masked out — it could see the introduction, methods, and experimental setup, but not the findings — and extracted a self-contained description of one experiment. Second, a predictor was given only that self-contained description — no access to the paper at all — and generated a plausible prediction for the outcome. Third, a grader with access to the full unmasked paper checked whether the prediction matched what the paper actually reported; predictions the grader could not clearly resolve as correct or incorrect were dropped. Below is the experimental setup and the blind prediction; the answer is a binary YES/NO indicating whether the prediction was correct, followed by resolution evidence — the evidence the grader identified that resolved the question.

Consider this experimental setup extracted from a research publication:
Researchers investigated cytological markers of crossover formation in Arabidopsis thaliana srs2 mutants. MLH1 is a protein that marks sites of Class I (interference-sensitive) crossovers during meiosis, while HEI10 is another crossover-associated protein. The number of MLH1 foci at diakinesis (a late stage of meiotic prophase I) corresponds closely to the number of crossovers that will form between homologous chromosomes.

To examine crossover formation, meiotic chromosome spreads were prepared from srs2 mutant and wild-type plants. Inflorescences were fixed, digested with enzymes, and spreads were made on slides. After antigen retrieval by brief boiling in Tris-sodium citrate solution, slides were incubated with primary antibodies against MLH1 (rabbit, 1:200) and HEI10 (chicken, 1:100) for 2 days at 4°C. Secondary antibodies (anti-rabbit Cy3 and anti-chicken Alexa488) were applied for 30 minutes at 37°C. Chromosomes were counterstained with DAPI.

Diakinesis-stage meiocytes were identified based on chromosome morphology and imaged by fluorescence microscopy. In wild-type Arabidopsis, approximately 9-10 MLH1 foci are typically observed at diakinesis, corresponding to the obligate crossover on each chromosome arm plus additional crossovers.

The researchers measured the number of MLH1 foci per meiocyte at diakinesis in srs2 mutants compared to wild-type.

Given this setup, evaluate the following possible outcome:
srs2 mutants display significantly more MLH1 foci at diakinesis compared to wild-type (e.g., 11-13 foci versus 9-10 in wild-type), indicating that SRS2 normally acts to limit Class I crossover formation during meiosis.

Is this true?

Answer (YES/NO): YES